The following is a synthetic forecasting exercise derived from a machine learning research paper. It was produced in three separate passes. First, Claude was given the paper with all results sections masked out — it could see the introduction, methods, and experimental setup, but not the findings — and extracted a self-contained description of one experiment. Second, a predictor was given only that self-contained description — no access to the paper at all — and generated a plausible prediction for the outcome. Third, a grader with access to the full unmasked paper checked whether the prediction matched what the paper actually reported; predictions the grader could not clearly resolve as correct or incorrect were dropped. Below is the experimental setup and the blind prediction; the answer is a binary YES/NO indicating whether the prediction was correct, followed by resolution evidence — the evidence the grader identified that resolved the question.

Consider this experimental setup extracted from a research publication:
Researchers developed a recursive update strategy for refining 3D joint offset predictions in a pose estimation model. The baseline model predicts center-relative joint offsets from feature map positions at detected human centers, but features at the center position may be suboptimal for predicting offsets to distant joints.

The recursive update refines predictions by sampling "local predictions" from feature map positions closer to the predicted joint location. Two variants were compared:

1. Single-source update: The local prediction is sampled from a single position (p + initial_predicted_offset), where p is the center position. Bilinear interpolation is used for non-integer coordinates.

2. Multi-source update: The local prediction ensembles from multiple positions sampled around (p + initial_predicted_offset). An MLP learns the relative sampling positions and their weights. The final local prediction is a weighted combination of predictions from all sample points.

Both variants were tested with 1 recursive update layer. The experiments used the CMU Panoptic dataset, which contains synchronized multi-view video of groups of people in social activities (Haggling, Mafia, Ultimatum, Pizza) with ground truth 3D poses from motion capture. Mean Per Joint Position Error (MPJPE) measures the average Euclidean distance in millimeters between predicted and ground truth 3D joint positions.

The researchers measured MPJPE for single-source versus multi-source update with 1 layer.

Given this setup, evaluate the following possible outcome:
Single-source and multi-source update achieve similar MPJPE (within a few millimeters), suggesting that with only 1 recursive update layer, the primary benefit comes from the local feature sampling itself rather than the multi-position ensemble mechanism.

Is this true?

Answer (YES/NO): YES